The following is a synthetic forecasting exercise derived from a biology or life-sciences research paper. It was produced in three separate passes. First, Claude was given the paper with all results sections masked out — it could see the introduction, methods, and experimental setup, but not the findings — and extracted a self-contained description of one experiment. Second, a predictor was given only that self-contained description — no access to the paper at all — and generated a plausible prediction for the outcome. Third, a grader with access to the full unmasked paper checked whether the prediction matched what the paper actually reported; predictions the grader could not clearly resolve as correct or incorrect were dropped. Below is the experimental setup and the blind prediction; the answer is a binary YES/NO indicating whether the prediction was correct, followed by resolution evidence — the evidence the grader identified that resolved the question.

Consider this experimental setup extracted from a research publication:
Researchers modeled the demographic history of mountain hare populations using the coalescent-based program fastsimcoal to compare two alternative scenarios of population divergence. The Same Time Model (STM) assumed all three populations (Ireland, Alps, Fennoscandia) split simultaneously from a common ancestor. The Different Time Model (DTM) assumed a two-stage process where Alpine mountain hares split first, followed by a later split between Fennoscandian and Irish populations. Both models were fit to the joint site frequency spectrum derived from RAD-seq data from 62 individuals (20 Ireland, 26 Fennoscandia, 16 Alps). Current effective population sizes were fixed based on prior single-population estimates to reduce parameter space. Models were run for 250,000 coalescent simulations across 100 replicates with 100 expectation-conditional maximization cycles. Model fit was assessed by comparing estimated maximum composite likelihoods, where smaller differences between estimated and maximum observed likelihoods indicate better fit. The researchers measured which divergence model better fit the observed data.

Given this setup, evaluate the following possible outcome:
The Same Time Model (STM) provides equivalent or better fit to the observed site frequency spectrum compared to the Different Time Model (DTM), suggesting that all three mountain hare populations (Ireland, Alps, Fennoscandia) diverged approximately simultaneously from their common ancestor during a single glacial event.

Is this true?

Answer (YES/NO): NO